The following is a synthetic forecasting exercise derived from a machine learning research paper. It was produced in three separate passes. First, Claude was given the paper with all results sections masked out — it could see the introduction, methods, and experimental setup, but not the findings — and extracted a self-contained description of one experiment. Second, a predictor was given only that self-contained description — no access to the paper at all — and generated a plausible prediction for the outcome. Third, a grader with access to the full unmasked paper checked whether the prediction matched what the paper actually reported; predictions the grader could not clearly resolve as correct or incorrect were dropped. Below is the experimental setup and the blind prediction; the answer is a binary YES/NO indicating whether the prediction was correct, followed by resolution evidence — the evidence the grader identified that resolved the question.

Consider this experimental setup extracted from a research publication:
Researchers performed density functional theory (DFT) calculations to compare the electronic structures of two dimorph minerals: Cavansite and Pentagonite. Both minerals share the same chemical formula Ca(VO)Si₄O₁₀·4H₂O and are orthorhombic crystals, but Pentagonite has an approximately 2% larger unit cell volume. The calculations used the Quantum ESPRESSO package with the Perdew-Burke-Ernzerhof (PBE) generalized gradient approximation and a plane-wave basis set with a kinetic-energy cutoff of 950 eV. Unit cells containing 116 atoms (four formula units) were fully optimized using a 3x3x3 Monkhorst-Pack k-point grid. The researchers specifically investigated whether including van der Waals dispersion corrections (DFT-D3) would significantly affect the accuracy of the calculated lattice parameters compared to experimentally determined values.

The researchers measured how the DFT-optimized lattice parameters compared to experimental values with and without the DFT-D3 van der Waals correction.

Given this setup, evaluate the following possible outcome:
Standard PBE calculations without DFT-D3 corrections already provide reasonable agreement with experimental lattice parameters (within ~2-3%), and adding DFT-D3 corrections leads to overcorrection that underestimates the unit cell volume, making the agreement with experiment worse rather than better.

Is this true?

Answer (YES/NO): NO